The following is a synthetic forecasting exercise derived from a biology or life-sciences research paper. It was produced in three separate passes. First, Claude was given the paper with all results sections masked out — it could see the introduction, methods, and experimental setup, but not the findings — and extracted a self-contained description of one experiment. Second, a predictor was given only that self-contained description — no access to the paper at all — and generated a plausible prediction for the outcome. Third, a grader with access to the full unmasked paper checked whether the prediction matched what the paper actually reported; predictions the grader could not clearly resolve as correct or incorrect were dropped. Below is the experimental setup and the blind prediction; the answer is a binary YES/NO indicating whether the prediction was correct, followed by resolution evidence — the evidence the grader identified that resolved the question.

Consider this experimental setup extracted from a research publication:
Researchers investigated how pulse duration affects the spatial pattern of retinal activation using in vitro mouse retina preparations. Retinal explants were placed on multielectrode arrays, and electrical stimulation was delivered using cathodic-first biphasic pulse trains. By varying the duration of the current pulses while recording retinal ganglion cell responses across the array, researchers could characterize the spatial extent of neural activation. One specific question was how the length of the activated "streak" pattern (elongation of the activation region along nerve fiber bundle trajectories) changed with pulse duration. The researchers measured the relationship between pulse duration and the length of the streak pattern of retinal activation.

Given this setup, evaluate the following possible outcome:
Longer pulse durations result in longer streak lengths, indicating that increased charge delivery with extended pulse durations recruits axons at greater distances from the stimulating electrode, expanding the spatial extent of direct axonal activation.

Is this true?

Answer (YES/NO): NO